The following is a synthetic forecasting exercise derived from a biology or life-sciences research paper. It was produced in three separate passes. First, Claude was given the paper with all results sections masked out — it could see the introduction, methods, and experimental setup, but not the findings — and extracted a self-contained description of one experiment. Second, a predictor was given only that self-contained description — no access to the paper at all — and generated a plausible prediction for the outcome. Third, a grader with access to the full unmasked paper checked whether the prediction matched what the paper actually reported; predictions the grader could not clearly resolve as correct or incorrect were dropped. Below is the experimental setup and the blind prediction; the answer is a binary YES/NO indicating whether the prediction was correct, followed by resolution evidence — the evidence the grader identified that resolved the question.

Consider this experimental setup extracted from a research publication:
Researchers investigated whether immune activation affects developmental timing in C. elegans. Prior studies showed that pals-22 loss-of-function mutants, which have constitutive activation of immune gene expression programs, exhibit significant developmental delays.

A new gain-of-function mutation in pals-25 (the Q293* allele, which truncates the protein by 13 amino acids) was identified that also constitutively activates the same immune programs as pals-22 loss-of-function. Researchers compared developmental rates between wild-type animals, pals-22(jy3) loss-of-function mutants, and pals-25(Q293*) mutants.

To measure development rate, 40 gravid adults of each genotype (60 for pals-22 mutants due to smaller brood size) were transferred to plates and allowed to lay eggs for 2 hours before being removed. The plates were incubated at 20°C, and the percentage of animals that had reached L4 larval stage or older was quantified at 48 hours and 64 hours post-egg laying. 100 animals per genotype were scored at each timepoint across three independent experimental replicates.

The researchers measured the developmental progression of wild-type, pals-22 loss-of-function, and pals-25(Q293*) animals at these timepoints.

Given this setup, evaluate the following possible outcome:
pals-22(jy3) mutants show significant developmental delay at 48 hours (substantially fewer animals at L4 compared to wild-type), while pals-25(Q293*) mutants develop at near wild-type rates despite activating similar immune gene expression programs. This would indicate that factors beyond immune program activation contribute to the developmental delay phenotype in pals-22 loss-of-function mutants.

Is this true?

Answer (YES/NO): YES